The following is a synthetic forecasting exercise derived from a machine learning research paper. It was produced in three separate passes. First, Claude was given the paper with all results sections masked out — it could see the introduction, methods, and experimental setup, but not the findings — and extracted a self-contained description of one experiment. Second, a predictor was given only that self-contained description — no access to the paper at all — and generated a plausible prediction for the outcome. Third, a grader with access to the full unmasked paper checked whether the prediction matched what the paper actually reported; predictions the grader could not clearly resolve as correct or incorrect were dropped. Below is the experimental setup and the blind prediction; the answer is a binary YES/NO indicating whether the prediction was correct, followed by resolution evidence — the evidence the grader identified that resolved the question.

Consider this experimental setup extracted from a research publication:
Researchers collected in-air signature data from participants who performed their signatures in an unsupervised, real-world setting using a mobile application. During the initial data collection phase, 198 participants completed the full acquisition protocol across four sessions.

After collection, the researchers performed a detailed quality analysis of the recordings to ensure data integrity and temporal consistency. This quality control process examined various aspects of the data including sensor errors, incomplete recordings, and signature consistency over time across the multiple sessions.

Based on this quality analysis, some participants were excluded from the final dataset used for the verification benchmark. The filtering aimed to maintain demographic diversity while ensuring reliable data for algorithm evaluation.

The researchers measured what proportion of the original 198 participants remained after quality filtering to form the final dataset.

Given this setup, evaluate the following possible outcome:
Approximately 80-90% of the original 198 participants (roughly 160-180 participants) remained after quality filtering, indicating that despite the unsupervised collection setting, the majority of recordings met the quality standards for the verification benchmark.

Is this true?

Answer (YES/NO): NO